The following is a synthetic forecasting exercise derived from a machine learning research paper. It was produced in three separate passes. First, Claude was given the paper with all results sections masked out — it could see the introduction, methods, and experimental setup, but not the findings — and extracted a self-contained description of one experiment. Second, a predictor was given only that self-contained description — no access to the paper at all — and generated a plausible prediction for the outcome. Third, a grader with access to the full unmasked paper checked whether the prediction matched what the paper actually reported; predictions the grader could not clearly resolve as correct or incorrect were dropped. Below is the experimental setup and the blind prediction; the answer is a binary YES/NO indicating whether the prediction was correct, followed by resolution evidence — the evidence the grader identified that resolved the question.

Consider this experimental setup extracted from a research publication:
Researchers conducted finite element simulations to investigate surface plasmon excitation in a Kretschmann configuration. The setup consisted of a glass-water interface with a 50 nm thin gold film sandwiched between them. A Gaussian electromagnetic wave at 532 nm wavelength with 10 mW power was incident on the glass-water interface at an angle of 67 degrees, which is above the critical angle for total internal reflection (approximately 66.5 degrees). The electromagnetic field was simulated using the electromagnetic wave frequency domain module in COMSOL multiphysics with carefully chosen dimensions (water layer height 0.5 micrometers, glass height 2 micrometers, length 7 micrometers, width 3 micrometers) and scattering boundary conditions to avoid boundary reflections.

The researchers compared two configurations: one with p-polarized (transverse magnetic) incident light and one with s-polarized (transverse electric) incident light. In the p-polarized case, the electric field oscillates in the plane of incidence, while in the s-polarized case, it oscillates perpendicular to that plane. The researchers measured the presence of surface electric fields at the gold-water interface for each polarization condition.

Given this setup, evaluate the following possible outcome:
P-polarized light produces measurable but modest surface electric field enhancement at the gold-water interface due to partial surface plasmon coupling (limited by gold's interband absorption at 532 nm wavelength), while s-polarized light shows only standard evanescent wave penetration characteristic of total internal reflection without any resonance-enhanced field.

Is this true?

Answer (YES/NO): NO